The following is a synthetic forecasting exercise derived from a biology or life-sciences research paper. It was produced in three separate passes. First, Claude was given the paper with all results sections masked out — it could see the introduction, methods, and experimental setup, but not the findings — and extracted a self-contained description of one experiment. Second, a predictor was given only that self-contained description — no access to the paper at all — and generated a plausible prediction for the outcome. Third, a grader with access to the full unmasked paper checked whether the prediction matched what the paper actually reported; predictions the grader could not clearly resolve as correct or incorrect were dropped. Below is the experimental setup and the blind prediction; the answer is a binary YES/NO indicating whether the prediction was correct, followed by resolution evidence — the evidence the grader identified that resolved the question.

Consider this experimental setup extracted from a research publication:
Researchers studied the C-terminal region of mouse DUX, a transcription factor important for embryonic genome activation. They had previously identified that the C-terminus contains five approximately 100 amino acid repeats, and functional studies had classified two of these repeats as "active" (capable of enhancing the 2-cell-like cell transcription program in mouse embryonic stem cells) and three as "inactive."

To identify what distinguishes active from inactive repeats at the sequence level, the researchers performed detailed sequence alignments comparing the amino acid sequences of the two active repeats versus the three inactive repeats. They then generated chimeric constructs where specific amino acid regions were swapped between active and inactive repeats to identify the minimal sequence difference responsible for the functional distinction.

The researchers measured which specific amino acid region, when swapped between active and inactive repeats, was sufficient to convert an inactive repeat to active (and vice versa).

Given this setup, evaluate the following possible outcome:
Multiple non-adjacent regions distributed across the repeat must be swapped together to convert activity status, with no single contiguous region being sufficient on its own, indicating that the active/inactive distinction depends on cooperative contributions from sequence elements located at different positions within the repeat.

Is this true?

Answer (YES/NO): NO